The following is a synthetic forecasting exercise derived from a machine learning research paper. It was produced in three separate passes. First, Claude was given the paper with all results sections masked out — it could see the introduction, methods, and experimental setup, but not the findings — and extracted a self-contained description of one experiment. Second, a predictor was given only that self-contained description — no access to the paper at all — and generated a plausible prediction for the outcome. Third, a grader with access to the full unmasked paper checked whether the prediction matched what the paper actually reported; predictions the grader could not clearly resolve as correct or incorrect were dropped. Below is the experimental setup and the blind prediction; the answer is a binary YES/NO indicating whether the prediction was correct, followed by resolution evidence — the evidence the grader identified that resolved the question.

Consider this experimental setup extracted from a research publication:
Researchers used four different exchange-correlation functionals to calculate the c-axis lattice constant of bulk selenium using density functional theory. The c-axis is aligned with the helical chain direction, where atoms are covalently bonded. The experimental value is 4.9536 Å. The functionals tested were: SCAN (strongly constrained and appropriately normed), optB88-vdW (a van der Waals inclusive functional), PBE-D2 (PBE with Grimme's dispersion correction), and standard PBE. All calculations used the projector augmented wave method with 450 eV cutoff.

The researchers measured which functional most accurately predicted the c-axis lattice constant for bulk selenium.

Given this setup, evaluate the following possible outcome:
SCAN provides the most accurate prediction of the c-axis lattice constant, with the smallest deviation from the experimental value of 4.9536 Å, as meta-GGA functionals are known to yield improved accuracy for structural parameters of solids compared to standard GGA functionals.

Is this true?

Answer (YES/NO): YES